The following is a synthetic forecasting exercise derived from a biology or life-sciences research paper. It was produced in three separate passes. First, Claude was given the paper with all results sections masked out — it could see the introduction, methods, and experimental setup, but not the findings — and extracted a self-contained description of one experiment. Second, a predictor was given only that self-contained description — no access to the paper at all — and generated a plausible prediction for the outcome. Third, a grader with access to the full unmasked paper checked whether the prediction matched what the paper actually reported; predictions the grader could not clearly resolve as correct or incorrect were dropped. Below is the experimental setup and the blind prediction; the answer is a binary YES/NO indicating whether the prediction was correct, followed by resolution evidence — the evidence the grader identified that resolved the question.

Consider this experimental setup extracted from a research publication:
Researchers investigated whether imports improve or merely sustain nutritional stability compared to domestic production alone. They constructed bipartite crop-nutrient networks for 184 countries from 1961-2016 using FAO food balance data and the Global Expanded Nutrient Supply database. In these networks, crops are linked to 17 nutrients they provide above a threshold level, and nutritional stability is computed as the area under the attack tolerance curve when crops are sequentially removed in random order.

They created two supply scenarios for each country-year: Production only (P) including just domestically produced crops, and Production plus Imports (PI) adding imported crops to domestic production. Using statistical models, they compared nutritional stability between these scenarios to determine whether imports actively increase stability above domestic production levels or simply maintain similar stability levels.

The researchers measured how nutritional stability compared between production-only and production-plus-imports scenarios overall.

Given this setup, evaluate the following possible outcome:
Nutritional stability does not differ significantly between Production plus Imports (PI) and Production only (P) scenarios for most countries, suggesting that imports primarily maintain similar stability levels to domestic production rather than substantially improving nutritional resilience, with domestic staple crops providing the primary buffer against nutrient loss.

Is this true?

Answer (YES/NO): NO